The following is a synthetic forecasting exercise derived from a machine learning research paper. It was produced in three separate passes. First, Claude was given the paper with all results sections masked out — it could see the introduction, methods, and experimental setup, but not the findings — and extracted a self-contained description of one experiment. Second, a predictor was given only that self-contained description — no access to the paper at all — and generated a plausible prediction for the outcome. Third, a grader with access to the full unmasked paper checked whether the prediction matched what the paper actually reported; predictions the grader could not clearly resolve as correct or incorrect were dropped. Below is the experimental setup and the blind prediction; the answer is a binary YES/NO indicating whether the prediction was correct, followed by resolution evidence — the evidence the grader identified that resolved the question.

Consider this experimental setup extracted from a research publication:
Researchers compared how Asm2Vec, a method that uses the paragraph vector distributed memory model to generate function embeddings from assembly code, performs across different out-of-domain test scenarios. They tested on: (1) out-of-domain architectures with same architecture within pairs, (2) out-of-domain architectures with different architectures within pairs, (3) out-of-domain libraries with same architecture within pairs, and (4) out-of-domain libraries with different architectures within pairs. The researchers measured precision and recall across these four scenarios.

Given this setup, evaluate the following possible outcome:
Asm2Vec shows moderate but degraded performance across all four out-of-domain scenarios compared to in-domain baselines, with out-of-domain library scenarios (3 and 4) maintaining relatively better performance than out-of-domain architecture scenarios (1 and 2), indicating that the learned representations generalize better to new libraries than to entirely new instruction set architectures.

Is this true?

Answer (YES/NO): NO